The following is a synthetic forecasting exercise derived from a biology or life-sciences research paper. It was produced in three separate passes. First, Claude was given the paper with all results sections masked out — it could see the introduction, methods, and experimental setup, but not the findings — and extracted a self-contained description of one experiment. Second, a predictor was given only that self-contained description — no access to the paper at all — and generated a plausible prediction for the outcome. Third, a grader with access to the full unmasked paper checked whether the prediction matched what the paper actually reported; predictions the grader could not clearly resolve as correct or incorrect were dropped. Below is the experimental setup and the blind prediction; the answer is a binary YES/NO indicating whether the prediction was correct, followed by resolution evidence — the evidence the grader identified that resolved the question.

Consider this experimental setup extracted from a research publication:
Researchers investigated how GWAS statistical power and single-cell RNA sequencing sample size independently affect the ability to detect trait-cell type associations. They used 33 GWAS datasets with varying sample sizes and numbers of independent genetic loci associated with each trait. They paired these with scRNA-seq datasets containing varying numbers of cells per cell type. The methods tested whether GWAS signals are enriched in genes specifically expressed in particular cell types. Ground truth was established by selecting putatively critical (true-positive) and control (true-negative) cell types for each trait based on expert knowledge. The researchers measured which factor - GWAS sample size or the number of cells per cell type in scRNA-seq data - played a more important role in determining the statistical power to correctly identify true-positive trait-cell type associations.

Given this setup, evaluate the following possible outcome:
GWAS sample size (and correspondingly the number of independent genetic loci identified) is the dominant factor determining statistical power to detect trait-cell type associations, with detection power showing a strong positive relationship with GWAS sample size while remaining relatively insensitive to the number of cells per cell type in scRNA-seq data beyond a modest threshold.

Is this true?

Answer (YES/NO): YES